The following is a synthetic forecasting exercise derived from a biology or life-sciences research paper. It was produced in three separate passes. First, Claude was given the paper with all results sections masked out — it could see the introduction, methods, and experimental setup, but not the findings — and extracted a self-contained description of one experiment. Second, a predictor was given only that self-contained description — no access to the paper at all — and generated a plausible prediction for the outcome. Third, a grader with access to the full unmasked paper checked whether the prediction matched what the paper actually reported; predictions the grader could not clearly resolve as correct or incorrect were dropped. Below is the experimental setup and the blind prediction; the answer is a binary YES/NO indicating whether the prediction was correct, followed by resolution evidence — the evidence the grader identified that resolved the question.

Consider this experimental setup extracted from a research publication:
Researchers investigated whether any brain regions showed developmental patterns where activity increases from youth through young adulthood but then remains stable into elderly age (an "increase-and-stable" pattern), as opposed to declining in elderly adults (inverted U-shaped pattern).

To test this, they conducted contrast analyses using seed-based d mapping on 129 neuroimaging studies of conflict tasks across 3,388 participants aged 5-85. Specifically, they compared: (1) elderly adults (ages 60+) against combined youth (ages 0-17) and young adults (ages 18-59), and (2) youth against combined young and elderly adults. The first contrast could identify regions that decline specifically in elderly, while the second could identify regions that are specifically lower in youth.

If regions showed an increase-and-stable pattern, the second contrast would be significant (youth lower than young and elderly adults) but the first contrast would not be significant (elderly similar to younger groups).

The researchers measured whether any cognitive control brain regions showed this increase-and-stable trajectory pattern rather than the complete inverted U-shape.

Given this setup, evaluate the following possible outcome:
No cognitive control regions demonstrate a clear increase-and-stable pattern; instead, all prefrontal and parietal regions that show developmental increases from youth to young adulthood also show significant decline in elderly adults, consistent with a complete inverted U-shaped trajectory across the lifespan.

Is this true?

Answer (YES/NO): NO